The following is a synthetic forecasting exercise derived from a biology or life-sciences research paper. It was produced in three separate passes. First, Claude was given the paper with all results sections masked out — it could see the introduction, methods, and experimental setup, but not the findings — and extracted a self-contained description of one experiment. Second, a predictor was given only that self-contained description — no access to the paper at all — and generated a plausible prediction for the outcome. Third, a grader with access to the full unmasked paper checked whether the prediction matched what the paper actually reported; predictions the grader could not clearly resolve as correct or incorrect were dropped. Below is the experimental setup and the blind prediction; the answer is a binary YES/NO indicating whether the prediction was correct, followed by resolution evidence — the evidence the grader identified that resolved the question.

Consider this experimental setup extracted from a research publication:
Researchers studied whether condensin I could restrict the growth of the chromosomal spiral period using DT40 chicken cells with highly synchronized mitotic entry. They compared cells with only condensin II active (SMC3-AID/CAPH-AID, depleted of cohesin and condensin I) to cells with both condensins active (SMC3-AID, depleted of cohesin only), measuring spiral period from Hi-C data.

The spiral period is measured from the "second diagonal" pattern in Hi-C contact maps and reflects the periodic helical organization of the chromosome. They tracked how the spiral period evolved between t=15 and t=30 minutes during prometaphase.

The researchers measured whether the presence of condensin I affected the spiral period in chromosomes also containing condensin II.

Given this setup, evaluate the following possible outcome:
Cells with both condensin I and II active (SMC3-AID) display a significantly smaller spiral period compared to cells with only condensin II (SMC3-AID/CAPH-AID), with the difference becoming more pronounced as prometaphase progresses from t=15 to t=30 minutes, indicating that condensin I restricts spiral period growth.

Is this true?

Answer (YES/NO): YES